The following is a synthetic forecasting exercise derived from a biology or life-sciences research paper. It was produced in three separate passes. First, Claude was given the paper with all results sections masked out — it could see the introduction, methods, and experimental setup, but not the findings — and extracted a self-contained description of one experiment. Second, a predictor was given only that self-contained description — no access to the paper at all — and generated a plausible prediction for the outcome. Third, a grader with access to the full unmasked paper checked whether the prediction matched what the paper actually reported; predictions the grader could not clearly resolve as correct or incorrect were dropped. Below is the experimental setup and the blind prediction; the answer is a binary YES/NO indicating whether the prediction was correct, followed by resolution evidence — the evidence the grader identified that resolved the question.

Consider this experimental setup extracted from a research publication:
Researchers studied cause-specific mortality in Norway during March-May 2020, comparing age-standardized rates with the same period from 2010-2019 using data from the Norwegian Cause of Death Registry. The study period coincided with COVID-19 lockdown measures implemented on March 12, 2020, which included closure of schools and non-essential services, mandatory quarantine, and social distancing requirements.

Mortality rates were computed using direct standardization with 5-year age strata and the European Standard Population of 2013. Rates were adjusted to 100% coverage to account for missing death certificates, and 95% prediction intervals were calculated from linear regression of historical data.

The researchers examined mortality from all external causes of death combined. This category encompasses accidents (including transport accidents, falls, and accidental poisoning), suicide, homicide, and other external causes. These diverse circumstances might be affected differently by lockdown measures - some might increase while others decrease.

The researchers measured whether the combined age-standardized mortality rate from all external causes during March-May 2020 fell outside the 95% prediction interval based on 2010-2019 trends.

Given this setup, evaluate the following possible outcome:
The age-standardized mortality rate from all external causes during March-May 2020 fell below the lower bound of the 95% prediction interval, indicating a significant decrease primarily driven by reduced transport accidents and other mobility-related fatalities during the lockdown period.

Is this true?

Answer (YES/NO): NO